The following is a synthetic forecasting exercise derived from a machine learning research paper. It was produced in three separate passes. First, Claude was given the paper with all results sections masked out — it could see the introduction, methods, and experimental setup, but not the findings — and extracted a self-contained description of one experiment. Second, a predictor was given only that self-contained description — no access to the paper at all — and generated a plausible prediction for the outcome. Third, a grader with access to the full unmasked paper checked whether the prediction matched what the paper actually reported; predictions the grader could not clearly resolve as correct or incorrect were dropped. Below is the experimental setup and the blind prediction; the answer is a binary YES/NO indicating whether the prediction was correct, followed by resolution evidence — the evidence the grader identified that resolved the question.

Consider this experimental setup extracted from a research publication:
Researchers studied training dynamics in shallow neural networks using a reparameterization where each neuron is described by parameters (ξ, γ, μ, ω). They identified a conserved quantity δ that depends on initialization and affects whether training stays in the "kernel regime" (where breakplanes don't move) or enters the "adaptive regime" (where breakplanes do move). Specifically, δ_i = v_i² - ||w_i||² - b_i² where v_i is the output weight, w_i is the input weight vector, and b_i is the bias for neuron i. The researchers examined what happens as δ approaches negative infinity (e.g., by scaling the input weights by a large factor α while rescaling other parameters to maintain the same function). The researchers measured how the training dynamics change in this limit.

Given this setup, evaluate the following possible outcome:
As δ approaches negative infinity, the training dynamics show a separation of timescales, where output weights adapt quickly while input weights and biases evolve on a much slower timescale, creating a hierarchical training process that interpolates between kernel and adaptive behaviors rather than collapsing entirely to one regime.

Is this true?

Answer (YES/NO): NO